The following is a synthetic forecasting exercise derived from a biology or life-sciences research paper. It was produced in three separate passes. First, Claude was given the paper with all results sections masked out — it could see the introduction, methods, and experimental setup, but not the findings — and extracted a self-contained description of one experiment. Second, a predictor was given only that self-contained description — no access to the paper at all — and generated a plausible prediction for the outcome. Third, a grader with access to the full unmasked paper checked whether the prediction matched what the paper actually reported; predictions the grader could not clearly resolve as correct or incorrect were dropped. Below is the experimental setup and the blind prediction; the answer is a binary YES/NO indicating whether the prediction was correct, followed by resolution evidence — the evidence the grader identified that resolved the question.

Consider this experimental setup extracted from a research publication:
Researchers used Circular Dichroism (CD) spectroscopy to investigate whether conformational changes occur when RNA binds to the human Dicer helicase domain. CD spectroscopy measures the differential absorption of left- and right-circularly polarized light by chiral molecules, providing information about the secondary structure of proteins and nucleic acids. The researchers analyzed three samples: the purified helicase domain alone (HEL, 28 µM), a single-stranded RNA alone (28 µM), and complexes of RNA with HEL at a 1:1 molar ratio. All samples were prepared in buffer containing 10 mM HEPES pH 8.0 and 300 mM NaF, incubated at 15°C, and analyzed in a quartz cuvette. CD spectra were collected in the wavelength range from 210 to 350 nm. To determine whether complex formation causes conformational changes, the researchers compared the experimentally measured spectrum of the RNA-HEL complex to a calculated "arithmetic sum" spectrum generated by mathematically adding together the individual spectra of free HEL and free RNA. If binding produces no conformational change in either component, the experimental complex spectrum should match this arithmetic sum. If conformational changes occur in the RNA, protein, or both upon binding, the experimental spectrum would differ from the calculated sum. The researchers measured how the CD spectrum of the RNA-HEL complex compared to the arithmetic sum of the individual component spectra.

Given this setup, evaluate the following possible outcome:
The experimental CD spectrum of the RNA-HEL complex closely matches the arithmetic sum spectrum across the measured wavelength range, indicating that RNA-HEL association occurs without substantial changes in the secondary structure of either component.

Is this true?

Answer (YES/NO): NO